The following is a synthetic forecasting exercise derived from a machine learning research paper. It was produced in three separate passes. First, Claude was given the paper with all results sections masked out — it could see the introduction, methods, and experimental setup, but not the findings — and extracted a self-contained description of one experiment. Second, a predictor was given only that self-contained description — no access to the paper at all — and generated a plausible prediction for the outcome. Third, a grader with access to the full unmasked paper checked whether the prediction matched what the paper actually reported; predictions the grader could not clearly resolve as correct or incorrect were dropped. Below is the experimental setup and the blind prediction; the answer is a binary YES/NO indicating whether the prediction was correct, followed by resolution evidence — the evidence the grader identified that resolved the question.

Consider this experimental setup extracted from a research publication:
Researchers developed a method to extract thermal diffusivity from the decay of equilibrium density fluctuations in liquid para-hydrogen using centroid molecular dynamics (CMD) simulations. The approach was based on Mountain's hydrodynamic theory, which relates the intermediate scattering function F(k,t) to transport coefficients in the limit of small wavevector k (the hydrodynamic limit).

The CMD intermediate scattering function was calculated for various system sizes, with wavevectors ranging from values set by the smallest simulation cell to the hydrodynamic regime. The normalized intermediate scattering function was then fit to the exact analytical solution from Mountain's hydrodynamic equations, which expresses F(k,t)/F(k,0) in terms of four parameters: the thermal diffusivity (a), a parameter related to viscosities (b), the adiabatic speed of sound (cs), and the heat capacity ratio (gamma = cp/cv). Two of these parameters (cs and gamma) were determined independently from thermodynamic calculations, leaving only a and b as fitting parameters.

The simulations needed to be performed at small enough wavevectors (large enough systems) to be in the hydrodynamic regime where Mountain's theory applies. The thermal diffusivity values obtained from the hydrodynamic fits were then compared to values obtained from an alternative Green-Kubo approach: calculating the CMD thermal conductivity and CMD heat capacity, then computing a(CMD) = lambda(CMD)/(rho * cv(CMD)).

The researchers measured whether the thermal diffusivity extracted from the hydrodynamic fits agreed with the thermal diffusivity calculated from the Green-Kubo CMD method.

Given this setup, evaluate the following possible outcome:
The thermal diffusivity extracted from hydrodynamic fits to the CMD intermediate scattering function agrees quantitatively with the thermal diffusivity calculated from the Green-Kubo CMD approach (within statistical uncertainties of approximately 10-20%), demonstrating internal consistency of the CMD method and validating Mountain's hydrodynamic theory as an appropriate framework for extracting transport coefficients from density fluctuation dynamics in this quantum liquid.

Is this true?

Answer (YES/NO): NO